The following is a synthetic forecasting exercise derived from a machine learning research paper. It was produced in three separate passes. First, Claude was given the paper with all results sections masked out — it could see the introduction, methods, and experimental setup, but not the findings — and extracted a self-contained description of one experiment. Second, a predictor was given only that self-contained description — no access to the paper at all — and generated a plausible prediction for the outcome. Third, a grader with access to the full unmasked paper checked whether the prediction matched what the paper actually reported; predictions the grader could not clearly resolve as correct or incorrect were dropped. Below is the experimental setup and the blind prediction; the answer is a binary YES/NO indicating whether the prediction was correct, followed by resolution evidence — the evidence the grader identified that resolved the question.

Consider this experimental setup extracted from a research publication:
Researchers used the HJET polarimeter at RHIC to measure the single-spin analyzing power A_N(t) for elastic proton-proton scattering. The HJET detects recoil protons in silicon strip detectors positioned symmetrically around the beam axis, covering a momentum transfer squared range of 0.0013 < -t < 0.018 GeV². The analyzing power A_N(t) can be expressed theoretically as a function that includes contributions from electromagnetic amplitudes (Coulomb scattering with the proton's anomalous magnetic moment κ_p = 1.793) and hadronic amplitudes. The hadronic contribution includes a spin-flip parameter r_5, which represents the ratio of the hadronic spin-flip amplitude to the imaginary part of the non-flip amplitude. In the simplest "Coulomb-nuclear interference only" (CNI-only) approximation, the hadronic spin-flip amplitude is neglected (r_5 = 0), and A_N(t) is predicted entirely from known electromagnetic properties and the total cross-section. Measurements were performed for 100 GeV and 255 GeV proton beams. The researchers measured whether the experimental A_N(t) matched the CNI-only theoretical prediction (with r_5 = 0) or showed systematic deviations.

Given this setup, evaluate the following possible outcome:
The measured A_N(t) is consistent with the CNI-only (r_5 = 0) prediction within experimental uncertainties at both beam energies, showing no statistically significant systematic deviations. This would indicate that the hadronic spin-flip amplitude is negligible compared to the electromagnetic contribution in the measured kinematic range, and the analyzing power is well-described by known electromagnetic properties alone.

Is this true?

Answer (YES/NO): NO